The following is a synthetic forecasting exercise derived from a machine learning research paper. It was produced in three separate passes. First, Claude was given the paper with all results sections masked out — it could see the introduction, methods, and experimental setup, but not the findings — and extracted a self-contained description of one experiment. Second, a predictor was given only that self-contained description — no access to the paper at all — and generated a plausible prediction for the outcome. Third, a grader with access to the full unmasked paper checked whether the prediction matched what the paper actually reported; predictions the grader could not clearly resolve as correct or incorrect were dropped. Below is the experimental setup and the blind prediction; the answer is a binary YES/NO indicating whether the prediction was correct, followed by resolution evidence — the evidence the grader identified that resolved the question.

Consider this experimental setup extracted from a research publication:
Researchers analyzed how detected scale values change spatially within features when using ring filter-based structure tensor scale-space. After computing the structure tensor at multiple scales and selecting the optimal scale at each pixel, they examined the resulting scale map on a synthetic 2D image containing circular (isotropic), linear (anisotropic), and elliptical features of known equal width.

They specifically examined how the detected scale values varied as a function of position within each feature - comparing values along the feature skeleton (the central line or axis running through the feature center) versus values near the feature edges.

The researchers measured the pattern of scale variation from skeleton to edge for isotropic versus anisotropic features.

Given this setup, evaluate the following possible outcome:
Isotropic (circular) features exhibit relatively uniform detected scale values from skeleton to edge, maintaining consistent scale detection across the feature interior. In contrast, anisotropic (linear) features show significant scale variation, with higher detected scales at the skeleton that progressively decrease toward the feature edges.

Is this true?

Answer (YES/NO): NO